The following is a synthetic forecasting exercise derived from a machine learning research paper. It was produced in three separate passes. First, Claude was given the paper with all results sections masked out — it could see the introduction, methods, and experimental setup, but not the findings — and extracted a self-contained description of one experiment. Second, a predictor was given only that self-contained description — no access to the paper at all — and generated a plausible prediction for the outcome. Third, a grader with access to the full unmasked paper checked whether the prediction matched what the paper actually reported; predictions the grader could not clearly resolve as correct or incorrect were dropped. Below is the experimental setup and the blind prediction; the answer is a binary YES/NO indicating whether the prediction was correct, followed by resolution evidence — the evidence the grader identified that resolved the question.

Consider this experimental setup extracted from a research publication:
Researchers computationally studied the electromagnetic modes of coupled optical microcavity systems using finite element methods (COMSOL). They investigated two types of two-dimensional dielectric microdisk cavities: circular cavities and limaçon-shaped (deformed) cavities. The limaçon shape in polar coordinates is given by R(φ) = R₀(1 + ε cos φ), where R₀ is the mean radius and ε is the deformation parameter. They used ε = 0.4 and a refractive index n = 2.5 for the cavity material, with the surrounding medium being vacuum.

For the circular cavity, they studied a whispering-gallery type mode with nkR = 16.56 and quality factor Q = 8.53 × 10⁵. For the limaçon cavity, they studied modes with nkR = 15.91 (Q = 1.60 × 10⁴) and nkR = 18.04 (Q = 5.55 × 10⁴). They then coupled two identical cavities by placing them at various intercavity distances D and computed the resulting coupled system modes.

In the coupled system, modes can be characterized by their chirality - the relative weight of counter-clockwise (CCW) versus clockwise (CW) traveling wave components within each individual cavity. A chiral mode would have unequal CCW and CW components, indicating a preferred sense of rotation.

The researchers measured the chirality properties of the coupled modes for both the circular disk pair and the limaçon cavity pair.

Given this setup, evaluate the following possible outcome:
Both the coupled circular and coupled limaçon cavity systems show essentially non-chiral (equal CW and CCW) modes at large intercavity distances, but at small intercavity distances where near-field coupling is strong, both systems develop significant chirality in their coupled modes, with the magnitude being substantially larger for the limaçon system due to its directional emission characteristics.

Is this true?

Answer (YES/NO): NO